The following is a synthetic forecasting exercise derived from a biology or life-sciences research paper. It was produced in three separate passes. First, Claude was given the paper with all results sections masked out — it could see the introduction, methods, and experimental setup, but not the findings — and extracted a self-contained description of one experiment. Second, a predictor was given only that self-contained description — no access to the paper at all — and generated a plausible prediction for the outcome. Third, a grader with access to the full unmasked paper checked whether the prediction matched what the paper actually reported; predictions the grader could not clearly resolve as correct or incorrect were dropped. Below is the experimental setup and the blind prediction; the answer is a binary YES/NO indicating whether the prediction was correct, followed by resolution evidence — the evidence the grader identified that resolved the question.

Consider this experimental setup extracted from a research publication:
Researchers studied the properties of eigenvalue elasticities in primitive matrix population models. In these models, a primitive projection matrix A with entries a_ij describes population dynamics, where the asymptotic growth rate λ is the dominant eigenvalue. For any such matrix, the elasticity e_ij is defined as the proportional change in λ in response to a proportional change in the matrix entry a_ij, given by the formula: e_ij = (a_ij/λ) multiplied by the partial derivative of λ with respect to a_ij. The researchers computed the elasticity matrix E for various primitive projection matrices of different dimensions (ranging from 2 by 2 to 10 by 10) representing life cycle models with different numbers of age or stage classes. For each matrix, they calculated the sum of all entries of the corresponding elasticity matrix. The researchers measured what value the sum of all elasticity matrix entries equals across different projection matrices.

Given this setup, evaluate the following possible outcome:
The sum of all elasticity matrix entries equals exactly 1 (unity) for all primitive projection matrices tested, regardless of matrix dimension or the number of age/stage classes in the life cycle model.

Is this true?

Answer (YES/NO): YES